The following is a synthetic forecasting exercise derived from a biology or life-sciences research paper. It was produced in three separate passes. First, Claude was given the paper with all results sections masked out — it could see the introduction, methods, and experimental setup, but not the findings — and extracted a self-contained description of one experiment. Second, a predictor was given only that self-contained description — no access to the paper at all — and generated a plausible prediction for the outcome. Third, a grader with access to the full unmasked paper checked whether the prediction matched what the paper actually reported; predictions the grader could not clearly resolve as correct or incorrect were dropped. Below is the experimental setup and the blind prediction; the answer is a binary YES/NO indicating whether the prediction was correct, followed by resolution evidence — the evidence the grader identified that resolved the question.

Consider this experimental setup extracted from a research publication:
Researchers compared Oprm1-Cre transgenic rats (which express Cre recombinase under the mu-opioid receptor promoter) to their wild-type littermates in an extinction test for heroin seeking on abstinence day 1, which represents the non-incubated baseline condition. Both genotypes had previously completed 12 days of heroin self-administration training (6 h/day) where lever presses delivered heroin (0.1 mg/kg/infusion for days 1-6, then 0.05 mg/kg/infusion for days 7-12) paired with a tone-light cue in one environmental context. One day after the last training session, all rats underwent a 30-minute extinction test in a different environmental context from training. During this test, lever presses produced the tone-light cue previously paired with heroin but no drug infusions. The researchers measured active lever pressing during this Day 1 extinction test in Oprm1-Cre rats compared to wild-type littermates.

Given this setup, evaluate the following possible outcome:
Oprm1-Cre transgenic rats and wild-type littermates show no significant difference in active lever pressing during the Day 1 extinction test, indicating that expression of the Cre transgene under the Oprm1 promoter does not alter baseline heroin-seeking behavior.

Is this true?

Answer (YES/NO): YES